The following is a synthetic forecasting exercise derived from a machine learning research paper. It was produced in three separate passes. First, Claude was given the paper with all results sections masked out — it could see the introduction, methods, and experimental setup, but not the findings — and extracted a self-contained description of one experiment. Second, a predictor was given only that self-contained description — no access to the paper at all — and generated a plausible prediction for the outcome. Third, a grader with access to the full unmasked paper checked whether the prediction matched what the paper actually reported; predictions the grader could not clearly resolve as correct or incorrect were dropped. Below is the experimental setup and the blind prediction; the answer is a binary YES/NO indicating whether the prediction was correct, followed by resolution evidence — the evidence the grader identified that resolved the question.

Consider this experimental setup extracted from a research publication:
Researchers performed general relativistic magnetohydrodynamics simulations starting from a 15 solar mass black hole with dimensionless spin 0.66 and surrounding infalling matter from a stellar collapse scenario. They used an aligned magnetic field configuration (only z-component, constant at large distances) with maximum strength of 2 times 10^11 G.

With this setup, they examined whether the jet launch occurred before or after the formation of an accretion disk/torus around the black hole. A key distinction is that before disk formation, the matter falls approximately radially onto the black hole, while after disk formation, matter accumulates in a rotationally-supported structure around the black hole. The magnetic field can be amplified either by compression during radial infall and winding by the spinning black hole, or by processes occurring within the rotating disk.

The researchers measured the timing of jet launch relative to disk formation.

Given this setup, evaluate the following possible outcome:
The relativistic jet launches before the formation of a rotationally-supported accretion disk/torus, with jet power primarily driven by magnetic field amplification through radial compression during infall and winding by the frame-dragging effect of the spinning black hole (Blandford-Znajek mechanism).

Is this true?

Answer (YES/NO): YES